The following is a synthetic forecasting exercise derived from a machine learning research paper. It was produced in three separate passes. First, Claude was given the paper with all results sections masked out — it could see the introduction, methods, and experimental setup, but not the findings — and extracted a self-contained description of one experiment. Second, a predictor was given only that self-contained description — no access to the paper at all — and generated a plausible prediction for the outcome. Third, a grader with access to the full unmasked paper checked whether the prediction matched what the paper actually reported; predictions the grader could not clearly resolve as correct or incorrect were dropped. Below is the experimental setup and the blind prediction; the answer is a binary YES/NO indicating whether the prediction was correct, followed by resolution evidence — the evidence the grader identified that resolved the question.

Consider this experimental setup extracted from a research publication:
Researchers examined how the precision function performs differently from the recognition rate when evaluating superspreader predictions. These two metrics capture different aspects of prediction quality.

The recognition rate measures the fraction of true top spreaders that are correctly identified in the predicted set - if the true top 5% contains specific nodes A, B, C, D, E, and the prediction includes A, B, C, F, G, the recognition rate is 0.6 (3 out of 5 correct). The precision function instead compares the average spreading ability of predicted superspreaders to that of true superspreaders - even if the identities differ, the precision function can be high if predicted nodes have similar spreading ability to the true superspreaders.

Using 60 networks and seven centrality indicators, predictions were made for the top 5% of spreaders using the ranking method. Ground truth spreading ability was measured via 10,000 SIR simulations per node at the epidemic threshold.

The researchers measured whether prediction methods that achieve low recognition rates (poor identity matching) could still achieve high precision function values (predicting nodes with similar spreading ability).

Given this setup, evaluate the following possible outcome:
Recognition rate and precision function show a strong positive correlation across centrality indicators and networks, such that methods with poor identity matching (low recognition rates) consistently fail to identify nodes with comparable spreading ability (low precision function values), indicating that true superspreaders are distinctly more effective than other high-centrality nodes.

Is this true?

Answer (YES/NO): NO